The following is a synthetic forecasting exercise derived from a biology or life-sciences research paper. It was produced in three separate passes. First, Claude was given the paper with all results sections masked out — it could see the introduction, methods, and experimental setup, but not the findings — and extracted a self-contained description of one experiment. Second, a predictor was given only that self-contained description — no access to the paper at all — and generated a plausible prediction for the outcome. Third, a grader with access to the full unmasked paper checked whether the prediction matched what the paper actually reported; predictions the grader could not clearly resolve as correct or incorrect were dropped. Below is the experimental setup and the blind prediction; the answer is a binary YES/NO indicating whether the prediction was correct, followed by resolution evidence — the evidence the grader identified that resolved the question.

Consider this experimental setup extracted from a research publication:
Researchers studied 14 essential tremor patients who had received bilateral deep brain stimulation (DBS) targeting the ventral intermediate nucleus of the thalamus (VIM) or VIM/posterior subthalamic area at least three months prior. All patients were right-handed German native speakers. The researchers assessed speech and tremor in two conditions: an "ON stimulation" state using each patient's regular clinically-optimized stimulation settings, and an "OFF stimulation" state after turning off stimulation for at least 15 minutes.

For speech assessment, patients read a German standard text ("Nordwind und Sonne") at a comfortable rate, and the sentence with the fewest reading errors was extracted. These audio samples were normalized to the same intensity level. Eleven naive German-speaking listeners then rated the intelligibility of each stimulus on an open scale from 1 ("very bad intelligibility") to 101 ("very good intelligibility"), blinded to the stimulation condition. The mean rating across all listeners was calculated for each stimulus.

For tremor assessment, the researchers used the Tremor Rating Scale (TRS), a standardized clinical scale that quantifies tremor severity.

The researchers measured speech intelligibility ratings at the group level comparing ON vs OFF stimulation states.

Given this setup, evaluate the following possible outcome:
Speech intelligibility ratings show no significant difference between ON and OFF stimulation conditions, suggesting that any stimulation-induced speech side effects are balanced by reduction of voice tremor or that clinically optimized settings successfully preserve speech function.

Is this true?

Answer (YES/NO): YES